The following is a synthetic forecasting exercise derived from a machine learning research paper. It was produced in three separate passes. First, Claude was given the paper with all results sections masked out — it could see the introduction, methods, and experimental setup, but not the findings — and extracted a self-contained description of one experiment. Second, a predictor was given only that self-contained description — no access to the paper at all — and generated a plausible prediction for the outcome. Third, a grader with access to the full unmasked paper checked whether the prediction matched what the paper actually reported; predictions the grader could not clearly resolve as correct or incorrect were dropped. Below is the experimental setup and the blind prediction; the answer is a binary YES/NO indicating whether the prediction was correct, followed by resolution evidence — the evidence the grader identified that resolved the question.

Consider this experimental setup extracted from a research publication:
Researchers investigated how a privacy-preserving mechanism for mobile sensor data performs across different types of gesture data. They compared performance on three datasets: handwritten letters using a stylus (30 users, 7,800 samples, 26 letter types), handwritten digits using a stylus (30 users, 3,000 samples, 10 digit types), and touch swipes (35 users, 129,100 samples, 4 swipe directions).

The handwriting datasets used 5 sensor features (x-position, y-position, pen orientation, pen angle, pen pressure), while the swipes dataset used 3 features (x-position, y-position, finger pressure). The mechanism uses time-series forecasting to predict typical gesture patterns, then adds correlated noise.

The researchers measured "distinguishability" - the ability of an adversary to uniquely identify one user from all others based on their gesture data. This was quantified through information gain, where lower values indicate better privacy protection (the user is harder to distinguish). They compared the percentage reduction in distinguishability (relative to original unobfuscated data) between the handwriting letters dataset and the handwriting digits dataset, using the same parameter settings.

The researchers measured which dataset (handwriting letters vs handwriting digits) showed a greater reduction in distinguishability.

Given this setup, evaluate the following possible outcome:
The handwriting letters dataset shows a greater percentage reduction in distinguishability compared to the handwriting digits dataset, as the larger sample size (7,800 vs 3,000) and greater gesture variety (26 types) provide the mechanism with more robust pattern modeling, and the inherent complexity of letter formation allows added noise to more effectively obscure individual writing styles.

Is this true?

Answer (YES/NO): YES